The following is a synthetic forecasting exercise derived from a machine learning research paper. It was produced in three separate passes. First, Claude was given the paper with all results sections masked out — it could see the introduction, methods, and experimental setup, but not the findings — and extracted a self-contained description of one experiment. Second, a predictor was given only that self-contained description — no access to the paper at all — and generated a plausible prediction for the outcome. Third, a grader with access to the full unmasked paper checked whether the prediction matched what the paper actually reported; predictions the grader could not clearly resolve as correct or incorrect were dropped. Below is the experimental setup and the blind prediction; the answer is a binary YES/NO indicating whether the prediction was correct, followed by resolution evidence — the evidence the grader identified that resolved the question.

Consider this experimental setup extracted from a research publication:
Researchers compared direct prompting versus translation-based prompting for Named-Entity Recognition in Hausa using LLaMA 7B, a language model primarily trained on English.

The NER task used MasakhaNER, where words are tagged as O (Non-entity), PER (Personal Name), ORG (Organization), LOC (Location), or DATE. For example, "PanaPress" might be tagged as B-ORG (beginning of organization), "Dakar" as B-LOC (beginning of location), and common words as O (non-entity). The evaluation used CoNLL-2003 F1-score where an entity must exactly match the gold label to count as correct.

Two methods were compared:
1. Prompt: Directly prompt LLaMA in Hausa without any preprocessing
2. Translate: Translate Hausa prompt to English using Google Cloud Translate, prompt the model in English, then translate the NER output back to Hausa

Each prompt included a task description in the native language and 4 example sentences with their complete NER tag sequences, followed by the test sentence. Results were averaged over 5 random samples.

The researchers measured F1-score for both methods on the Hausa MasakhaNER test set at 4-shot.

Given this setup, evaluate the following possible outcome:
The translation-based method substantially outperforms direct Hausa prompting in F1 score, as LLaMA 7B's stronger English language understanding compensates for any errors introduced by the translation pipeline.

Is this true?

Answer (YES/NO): NO